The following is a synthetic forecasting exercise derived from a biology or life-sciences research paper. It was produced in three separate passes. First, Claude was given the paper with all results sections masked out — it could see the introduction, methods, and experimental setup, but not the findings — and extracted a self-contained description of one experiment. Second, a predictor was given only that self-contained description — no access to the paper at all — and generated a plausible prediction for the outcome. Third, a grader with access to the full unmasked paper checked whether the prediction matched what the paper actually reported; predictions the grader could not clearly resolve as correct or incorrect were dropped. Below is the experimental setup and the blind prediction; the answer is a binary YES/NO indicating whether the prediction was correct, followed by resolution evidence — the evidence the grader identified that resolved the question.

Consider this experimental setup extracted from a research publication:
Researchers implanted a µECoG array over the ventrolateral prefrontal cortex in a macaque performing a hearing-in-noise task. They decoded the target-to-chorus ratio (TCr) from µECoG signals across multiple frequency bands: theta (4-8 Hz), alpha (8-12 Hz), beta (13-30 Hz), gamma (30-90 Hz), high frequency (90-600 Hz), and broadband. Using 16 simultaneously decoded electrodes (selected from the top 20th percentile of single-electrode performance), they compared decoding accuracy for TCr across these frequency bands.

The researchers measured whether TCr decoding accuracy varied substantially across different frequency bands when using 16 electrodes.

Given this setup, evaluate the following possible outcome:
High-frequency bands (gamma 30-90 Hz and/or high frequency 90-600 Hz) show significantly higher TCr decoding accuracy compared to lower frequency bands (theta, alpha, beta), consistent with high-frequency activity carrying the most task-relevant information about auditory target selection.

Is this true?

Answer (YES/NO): NO